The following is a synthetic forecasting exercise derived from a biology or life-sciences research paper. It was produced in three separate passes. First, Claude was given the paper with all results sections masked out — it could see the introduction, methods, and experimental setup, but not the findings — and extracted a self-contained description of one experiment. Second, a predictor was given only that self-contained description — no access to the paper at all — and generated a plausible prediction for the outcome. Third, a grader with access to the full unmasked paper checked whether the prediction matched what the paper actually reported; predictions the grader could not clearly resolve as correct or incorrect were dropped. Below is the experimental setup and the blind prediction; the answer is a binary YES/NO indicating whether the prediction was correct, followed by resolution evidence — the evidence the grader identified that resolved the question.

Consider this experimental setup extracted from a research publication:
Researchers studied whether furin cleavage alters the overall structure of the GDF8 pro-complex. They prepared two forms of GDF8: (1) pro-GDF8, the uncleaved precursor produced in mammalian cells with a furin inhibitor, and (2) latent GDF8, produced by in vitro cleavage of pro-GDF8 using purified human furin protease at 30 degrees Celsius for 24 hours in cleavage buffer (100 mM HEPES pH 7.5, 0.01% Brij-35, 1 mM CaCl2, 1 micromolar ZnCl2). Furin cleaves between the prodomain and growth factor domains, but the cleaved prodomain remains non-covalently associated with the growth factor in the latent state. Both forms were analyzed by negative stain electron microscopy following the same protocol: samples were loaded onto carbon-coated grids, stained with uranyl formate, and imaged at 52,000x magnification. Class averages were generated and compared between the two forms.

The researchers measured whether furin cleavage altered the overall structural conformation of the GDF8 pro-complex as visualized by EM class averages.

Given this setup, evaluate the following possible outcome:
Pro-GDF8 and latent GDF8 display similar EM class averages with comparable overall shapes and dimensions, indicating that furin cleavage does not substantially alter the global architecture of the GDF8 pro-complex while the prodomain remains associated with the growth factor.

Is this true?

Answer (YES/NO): YES